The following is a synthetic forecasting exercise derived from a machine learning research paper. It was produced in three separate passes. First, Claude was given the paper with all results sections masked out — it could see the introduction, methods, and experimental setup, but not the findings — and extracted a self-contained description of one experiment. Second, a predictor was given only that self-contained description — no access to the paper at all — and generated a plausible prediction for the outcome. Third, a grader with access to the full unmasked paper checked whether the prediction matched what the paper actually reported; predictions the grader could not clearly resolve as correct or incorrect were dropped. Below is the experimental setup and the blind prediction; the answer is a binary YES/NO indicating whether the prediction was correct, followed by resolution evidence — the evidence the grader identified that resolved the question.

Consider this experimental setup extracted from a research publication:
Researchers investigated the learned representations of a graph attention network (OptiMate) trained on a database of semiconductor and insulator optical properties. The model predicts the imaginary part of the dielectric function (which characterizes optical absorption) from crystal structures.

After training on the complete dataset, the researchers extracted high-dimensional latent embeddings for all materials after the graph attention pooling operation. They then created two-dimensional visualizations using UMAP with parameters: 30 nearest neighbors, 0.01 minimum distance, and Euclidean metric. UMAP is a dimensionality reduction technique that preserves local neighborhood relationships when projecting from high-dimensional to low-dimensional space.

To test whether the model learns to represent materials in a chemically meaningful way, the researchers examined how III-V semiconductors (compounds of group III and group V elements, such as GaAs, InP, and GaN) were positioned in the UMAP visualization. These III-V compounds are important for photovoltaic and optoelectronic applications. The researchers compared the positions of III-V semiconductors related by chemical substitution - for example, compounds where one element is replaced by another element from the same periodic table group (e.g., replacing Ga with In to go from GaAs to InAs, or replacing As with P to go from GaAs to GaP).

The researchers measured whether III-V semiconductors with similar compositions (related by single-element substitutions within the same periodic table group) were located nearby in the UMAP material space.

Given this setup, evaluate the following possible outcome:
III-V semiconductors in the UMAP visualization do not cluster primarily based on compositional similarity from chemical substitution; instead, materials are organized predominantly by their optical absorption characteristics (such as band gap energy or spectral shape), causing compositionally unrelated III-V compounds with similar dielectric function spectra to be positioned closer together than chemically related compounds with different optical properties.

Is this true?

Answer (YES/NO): NO